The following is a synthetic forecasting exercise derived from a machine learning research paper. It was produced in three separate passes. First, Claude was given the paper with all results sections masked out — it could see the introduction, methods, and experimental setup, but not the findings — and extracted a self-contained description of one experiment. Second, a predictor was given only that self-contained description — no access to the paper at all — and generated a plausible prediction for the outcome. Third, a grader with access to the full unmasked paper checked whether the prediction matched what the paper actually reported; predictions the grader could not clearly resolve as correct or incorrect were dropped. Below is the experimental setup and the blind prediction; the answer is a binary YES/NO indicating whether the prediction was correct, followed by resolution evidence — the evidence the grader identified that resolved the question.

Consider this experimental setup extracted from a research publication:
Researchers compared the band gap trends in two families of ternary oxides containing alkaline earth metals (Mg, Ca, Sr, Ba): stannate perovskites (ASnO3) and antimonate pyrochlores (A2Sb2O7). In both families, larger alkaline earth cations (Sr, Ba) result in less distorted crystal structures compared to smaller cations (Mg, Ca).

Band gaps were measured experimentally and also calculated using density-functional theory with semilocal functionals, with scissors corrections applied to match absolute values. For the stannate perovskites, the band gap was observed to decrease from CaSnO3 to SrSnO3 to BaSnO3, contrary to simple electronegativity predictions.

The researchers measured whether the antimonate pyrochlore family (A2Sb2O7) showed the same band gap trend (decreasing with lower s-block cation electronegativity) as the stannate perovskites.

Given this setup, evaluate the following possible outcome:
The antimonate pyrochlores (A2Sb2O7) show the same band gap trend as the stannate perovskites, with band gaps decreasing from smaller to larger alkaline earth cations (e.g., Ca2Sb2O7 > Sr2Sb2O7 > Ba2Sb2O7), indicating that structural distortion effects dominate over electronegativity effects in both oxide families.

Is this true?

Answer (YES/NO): YES